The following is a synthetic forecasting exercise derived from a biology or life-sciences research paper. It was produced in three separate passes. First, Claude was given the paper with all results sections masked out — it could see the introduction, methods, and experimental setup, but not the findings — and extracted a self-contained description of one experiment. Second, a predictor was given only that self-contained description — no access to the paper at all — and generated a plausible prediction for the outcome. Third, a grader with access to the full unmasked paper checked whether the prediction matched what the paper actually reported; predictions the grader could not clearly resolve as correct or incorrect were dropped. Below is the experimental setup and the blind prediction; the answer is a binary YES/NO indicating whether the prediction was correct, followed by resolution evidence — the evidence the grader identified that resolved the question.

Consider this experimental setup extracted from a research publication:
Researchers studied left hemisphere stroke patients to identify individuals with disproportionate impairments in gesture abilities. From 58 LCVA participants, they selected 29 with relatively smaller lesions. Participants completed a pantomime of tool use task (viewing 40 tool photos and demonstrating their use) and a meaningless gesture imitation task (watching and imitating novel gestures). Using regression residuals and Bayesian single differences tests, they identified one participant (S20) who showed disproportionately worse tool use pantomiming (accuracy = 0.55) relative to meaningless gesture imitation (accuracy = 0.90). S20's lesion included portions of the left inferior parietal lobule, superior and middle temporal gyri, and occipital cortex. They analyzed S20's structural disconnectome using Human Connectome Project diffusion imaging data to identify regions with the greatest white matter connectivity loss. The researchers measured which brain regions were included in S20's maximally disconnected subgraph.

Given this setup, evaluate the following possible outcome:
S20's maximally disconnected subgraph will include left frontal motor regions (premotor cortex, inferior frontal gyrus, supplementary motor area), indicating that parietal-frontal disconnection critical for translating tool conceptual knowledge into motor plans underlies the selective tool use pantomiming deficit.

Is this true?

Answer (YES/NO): NO